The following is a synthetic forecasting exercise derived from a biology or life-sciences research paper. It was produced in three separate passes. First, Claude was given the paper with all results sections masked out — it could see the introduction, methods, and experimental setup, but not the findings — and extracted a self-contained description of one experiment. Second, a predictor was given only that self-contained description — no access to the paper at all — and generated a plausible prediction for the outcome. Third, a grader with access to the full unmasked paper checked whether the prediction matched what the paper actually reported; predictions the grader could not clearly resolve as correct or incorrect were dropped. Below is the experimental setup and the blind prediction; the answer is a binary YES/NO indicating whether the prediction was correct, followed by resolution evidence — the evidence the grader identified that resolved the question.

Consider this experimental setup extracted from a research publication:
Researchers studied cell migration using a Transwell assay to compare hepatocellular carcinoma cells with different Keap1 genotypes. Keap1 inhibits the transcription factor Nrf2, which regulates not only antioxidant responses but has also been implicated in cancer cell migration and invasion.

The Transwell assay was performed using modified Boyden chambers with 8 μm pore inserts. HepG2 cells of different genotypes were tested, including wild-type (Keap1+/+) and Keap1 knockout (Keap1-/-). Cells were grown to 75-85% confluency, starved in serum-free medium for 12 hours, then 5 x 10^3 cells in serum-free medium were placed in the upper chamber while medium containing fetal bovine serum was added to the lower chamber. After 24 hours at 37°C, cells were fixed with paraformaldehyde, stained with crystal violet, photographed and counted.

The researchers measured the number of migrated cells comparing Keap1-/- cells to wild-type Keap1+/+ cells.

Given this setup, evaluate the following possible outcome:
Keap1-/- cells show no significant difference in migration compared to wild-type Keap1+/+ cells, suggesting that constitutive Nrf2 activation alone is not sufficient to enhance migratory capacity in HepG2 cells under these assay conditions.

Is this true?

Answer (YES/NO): NO